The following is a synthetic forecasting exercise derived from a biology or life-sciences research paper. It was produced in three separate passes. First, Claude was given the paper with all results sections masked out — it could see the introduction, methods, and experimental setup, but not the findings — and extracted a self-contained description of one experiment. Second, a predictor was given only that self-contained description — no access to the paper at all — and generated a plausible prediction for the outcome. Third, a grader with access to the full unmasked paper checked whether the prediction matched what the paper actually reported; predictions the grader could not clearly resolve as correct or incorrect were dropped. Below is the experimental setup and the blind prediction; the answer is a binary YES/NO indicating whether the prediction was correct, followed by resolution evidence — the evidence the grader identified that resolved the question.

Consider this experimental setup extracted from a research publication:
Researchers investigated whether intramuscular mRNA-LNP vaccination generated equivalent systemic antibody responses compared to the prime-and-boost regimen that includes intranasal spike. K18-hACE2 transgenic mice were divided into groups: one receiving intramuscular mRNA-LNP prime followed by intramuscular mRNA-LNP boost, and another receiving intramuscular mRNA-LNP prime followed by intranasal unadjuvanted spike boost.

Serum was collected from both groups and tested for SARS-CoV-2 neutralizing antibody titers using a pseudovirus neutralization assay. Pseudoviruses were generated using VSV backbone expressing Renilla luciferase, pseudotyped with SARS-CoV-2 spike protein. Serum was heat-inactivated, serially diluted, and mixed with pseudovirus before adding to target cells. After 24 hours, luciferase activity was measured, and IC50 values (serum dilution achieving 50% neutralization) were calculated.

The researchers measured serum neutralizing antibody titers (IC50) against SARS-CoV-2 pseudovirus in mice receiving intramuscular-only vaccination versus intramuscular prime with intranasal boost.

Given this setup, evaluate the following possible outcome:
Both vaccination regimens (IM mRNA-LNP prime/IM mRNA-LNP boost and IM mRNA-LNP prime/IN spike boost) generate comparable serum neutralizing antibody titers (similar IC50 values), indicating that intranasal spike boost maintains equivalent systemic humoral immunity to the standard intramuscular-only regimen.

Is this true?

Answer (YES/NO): YES